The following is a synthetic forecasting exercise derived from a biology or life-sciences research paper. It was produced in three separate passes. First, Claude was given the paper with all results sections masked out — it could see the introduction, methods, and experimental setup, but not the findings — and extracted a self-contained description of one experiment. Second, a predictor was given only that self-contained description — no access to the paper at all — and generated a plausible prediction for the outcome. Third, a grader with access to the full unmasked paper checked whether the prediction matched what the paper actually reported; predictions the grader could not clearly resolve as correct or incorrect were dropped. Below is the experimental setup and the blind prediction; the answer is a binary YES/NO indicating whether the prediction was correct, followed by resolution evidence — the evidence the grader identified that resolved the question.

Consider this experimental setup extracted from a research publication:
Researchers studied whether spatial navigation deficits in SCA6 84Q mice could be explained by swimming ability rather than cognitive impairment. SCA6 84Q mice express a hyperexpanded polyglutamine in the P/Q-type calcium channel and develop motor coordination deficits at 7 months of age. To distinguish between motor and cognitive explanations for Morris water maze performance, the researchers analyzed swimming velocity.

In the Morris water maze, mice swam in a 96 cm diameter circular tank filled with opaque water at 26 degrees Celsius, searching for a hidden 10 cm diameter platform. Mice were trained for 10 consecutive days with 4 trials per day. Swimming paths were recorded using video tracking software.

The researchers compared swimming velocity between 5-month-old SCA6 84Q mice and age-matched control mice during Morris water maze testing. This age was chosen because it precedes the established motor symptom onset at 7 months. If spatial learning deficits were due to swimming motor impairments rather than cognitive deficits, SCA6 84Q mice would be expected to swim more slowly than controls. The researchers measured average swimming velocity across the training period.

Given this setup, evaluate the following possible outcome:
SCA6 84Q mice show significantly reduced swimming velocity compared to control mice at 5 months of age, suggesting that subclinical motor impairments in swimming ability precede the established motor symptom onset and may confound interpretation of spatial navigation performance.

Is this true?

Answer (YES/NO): NO